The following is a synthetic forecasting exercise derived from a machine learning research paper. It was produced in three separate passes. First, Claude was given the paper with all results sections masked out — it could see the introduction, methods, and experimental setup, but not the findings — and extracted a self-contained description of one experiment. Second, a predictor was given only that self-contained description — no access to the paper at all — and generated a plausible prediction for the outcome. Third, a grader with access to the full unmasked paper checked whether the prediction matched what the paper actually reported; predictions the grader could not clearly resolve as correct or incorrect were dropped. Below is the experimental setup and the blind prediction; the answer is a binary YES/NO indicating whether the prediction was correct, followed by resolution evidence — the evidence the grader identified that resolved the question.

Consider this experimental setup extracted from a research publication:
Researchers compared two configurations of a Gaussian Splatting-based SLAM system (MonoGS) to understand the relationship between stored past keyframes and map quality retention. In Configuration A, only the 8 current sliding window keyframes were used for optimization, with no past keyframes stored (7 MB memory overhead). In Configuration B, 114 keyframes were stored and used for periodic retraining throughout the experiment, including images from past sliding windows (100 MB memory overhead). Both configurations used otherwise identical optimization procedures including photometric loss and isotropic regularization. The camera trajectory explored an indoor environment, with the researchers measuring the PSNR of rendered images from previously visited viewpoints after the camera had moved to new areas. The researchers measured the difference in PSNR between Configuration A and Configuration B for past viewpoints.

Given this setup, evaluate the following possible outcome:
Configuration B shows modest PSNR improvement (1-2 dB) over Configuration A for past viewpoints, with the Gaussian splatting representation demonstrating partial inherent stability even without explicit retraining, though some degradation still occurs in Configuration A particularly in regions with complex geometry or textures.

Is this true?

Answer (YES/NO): NO